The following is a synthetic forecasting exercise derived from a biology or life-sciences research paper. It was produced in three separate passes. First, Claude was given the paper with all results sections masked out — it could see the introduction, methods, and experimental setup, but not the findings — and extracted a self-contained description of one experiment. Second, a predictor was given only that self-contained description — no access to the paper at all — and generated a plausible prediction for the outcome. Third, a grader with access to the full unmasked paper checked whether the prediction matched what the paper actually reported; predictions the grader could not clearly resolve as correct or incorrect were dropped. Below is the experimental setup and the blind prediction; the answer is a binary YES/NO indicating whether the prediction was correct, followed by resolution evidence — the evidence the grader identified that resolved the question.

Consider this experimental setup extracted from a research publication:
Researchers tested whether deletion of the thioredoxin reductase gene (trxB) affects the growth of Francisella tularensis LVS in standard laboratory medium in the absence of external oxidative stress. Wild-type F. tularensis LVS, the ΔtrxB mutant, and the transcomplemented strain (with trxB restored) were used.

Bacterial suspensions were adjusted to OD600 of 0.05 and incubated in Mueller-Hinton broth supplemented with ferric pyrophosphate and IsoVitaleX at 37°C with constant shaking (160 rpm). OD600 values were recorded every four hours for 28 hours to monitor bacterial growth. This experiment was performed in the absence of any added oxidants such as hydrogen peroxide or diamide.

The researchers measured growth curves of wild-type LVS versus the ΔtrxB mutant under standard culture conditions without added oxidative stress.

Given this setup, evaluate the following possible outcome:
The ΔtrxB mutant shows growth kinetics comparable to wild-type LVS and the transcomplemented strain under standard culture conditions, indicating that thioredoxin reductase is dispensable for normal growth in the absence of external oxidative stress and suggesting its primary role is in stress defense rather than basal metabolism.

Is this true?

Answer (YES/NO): YES